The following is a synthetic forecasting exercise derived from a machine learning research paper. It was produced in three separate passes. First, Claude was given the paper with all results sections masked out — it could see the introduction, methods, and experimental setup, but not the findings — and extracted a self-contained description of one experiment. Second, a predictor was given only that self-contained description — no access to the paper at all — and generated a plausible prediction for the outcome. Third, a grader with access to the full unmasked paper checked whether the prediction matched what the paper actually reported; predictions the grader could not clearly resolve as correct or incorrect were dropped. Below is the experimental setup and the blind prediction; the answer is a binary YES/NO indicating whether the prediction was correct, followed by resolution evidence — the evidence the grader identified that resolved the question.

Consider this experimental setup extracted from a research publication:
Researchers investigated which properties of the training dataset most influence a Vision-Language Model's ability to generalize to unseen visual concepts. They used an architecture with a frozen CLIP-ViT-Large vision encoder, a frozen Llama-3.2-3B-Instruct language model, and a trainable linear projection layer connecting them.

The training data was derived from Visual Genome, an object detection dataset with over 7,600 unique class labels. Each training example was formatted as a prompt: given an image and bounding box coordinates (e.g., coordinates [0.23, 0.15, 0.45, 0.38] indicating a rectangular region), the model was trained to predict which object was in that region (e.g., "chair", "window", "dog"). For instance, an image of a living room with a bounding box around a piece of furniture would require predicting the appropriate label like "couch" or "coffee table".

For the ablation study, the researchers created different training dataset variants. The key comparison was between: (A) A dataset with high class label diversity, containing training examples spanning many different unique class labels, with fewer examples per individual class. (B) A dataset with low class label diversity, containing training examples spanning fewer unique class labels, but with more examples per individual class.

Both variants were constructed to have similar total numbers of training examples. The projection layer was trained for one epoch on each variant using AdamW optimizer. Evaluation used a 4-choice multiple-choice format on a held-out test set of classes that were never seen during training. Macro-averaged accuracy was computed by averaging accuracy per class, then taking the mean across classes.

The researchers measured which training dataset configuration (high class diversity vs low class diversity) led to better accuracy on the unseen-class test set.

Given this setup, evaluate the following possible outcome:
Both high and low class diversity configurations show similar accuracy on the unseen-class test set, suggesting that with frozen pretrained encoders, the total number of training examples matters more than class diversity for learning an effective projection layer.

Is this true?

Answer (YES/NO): NO